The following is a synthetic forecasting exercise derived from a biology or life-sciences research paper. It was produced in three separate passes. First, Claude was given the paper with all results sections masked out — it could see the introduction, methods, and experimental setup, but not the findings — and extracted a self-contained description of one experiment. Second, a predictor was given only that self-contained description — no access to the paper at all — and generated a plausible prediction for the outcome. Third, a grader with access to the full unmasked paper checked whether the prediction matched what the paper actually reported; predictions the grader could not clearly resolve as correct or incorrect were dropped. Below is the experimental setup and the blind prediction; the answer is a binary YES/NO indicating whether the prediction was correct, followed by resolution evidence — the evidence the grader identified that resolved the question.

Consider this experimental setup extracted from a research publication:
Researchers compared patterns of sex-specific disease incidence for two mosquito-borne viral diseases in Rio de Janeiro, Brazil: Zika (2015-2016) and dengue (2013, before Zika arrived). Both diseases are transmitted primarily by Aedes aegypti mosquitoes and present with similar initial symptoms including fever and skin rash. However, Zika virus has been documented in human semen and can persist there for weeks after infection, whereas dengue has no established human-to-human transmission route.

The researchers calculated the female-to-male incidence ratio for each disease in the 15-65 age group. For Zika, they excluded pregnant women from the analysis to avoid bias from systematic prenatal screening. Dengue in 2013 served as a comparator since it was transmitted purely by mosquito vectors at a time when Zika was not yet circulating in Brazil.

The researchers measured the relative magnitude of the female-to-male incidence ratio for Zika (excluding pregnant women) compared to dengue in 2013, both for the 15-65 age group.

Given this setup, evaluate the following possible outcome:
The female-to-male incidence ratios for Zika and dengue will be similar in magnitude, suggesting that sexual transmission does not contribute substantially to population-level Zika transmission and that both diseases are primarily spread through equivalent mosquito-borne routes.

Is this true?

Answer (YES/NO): NO